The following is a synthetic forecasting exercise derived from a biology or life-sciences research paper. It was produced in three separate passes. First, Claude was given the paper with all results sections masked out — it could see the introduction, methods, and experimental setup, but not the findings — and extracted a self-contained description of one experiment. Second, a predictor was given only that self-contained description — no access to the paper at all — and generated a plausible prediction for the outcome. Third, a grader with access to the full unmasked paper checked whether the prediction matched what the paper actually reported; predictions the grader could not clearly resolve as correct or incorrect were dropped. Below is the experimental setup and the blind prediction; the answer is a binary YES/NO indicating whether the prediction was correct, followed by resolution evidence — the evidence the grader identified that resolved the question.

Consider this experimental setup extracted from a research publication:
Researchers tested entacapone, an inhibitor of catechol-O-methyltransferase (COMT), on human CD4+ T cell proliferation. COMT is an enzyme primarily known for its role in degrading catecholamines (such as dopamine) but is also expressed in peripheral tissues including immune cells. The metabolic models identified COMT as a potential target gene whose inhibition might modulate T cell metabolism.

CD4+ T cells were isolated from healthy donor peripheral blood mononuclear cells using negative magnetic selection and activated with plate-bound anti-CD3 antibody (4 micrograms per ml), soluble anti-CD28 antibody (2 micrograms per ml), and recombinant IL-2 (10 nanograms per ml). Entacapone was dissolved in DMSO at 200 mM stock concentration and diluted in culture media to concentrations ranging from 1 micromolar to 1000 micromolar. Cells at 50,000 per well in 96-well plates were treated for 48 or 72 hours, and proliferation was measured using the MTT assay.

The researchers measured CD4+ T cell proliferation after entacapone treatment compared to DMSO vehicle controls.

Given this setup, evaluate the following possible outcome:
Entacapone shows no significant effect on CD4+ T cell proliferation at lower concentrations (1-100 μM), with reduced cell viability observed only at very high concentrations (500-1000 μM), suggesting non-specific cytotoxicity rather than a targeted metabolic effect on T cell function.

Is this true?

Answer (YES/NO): NO